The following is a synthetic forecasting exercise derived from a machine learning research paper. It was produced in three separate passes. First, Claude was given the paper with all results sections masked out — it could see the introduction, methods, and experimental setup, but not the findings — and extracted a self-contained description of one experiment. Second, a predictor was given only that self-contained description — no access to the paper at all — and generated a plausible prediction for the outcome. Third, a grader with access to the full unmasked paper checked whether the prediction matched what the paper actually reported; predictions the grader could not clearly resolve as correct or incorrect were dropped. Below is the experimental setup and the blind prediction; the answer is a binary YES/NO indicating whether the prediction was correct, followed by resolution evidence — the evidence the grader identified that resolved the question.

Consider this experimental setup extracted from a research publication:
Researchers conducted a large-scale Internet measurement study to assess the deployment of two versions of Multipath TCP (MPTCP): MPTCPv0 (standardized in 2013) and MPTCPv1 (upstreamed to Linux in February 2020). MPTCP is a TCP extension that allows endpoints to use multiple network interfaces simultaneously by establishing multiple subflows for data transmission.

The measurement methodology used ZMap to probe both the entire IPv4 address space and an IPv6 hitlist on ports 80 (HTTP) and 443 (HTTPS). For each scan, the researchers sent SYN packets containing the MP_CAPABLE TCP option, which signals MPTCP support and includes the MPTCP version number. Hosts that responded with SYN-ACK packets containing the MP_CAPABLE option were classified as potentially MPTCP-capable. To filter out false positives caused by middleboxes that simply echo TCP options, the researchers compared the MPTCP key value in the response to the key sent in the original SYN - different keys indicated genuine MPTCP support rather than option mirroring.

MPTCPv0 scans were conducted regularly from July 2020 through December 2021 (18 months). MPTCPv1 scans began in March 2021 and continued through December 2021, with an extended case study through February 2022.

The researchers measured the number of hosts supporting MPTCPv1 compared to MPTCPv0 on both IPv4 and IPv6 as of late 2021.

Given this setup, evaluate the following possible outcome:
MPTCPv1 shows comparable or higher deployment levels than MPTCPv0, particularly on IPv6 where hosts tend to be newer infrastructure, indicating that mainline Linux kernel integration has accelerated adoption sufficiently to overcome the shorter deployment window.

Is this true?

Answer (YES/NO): NO